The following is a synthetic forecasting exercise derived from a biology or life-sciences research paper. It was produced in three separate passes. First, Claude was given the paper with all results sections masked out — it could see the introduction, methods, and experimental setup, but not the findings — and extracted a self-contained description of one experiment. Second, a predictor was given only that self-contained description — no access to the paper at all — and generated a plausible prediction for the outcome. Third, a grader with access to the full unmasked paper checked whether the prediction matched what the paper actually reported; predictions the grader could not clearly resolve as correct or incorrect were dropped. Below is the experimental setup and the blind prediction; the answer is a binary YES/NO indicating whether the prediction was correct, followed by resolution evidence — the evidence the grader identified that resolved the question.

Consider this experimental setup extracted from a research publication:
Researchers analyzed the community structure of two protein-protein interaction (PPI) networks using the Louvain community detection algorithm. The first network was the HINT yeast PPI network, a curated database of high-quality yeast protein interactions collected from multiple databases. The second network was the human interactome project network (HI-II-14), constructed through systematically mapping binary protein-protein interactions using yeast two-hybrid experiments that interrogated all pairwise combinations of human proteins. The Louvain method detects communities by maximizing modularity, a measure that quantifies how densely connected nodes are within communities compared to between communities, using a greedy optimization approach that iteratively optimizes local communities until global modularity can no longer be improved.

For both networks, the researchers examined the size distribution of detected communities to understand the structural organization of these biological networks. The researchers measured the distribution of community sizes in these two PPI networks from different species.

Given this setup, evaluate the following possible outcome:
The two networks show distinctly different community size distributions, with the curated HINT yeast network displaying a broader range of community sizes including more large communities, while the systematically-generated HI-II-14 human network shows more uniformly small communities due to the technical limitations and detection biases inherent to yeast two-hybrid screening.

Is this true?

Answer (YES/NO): NO